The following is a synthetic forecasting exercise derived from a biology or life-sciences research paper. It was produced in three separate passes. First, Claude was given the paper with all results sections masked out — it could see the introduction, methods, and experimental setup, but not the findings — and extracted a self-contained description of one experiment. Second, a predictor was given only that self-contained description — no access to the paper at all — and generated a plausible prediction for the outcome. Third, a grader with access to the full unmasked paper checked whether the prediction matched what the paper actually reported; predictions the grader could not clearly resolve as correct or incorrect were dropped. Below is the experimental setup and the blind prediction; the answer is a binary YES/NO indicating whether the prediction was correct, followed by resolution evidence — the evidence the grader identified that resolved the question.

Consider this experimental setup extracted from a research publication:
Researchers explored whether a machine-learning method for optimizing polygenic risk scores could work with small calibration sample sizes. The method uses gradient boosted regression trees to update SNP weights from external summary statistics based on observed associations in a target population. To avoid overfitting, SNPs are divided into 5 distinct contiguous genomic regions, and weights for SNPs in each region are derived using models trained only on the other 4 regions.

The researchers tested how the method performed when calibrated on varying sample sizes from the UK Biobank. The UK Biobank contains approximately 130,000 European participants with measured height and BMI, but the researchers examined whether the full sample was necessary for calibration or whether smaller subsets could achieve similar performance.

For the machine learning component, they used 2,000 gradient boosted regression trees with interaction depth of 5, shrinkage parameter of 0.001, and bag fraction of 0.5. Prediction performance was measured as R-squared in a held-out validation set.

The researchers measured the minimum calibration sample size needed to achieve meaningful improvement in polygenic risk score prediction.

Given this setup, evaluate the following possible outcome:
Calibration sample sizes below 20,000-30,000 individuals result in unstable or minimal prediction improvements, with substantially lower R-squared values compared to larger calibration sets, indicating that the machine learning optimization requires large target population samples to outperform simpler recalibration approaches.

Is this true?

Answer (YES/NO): NO